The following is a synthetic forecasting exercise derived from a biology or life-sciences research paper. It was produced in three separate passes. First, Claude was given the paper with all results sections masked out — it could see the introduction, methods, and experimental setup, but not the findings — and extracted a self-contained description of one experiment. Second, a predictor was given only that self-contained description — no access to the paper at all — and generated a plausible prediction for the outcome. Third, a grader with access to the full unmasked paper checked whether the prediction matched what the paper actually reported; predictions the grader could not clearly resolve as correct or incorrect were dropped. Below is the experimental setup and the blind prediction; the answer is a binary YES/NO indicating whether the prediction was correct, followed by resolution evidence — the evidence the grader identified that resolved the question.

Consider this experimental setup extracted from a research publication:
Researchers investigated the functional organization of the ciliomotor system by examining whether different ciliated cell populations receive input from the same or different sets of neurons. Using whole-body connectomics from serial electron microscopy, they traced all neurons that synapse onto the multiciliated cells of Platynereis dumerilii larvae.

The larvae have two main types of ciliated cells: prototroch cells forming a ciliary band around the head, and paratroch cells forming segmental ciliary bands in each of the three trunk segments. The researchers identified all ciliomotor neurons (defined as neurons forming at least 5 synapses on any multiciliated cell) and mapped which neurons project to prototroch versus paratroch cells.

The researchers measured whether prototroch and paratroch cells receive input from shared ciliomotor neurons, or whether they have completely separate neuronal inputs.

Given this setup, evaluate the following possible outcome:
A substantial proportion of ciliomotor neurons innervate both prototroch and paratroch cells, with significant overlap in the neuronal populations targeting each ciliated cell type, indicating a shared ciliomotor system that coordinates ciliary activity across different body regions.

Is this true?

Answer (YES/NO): YES